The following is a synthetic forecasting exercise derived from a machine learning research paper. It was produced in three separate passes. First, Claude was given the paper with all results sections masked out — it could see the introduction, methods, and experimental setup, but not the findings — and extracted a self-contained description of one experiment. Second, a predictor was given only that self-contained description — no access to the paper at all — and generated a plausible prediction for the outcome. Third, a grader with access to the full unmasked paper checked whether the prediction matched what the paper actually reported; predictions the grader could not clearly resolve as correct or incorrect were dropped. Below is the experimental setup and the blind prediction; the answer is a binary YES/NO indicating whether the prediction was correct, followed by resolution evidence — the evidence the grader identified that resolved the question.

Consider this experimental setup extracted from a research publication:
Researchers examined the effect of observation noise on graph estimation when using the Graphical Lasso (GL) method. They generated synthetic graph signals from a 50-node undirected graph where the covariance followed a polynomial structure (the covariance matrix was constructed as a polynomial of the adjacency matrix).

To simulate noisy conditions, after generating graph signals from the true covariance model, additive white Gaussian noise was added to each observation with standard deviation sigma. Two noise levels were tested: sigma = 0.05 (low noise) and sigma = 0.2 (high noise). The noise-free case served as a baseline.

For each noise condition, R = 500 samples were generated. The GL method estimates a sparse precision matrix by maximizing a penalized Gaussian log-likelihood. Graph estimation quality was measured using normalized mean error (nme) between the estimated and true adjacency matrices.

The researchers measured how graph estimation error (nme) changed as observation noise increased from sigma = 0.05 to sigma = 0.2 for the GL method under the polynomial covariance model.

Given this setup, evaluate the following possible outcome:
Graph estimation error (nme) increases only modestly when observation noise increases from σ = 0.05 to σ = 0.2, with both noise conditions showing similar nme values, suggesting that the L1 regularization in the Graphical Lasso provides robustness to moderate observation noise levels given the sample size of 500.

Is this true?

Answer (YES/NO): NO